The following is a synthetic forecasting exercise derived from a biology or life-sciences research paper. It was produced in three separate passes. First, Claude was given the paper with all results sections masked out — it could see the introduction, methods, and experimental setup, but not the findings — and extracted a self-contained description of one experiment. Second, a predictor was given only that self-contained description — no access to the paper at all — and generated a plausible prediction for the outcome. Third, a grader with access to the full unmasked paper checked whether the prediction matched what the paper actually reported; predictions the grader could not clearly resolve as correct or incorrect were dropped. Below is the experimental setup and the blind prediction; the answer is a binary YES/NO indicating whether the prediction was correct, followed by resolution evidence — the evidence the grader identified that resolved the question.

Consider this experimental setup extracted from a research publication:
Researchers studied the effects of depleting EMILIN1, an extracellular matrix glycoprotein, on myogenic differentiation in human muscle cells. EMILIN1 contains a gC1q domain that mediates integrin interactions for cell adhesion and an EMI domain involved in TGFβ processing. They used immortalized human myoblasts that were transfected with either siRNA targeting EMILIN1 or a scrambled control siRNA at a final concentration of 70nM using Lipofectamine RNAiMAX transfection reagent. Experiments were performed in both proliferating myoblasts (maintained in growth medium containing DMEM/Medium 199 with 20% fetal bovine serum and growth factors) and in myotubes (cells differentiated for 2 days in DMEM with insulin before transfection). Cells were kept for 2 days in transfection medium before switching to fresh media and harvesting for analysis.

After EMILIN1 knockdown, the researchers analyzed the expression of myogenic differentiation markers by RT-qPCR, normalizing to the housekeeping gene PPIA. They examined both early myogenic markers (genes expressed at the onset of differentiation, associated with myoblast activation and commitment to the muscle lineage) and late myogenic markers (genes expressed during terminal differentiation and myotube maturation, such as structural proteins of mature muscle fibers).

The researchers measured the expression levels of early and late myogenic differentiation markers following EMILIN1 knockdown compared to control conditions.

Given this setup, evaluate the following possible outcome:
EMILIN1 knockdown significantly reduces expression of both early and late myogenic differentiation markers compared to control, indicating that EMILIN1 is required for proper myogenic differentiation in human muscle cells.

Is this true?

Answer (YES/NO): NO